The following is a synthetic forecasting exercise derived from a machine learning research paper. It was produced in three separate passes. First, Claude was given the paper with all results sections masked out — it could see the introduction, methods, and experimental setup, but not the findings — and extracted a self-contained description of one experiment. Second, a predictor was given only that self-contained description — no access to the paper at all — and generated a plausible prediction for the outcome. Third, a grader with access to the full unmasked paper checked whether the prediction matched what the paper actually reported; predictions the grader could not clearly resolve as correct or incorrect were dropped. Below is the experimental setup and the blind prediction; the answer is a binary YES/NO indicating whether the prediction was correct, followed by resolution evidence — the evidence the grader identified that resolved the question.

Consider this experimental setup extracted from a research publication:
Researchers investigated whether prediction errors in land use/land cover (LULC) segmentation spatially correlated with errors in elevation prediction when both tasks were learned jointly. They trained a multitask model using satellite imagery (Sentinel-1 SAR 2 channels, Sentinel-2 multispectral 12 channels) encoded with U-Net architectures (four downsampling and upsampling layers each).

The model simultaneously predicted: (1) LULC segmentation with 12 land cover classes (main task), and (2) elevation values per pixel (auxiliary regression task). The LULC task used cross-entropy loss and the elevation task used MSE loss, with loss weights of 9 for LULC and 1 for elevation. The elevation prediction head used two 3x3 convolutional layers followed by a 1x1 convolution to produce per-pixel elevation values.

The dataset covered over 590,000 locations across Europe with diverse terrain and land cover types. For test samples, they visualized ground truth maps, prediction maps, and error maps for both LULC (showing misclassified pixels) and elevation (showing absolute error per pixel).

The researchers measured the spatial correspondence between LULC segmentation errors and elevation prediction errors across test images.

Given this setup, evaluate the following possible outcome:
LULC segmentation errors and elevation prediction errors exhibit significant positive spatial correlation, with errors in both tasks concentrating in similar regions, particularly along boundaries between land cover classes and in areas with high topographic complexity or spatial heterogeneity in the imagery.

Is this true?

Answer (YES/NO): NO